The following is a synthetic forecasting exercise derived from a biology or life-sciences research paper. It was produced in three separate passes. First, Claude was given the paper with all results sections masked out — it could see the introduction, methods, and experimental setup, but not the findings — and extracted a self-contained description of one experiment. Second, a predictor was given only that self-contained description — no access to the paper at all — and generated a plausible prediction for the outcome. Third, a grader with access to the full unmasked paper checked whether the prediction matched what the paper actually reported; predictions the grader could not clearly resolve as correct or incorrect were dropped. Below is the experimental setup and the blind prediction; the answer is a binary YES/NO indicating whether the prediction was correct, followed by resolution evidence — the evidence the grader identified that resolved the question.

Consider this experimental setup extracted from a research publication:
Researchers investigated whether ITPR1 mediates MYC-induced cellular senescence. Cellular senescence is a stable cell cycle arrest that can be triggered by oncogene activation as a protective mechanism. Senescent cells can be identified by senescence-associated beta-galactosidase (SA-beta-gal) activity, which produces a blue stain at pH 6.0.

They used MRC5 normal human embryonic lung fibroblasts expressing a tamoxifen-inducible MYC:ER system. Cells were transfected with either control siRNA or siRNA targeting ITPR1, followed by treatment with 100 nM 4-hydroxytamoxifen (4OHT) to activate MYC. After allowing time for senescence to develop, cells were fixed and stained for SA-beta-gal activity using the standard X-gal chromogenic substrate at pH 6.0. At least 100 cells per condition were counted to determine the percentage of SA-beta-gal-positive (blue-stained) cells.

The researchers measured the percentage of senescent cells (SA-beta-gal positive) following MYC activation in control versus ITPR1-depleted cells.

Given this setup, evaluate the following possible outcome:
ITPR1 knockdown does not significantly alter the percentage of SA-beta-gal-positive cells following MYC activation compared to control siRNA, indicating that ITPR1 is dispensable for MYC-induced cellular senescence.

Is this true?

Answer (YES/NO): NO